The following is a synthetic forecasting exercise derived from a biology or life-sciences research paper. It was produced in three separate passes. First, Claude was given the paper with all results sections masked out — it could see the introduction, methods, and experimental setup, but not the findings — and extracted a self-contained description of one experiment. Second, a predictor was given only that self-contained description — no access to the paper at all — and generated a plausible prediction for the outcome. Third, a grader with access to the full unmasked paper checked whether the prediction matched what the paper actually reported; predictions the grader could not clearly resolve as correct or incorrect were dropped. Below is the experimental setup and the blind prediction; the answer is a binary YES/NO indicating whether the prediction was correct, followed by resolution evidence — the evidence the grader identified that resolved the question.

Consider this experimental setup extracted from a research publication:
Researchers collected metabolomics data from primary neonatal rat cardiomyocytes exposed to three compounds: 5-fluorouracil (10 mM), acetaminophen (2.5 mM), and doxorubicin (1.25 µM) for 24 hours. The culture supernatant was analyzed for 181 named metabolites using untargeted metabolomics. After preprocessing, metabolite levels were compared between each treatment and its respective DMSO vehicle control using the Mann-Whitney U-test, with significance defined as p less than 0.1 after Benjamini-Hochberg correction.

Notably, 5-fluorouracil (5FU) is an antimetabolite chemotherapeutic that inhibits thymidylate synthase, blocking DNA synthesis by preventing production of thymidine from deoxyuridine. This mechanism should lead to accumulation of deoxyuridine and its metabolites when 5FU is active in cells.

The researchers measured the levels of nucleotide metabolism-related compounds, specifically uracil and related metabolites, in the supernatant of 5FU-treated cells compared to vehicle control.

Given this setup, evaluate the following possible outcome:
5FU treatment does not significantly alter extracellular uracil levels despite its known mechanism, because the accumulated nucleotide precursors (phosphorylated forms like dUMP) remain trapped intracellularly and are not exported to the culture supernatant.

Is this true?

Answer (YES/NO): NO